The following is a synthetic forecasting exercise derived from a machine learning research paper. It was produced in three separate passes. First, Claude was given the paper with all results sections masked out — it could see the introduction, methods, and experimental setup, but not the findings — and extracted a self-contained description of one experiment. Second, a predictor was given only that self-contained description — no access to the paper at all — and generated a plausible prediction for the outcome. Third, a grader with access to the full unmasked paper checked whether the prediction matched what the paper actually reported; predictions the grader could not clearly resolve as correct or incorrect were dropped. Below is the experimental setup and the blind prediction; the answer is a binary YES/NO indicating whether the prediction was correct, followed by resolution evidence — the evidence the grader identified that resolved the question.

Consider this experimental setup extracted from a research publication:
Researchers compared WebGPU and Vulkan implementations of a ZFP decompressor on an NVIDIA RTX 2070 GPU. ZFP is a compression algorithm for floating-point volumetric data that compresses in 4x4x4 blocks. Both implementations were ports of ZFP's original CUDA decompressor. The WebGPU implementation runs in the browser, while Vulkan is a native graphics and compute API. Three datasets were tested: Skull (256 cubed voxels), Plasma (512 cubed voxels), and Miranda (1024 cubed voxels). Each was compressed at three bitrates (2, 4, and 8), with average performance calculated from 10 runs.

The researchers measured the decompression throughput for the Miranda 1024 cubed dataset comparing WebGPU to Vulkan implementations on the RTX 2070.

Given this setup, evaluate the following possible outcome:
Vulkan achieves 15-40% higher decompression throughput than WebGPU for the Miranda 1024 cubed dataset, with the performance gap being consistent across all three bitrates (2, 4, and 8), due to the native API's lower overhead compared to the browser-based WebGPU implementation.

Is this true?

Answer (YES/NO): NO